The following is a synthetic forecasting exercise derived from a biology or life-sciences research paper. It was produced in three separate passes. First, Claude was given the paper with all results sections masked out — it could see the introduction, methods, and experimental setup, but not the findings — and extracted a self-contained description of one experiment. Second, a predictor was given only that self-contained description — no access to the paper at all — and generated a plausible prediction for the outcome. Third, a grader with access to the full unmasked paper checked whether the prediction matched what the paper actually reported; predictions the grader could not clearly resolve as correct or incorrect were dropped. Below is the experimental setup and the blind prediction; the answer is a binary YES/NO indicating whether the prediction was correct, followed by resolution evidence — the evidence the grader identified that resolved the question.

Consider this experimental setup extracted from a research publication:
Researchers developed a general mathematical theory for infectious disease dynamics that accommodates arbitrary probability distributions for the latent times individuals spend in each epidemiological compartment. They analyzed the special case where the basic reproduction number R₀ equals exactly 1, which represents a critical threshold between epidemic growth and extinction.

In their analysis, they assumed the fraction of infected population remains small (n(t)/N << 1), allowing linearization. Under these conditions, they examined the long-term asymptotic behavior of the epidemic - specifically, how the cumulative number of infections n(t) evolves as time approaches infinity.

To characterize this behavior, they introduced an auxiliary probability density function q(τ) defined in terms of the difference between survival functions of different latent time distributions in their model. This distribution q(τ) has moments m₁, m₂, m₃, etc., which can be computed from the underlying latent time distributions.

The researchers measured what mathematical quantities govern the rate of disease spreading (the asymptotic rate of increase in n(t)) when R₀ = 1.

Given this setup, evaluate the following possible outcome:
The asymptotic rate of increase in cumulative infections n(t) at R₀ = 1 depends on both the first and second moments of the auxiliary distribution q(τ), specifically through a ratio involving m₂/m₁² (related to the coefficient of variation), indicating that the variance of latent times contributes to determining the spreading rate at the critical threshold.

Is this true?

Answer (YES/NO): NO